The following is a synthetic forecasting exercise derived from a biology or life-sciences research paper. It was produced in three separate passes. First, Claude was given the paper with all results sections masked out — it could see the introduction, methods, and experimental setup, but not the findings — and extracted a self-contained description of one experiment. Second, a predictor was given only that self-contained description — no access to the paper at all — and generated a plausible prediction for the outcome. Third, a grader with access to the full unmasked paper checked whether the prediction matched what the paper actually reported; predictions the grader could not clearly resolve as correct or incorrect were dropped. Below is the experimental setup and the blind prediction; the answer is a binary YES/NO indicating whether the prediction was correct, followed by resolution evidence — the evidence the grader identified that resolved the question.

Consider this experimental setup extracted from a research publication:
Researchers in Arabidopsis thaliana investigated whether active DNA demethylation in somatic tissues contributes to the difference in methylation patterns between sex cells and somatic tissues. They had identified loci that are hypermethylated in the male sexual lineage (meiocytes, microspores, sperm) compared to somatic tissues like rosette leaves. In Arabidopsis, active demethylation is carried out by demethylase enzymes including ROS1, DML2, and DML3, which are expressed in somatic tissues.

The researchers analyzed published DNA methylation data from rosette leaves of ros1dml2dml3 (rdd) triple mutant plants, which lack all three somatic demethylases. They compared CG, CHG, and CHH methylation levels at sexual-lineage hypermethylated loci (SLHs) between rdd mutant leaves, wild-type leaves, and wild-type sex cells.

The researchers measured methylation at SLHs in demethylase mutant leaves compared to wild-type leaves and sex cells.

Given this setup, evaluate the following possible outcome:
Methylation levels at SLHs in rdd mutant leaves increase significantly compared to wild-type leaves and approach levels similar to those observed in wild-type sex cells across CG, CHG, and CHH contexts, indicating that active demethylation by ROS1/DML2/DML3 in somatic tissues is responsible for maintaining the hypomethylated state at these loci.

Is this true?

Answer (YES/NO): NO